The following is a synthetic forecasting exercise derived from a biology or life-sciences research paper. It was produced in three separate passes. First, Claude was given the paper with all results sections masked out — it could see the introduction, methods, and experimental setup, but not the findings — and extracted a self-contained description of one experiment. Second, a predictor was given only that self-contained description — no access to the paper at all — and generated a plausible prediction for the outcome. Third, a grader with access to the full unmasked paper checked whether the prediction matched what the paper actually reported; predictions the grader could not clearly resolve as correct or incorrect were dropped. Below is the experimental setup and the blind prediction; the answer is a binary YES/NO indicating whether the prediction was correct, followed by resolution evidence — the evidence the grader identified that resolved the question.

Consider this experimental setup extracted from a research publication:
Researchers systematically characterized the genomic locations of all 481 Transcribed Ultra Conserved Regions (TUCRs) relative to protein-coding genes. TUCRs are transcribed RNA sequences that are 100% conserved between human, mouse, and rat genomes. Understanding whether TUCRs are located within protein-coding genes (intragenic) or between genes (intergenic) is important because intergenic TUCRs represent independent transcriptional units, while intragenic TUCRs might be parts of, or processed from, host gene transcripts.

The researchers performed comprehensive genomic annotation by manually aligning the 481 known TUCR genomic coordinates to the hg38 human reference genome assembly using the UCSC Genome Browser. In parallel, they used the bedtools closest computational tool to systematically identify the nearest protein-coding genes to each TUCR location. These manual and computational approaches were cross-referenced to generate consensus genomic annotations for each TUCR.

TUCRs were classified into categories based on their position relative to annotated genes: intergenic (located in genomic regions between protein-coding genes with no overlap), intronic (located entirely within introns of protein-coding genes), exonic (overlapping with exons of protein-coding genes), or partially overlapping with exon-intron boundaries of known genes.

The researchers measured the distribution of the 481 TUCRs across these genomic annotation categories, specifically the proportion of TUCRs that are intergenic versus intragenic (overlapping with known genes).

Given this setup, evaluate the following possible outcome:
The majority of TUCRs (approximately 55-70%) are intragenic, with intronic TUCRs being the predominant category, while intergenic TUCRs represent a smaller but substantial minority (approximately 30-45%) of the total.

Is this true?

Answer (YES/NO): NO